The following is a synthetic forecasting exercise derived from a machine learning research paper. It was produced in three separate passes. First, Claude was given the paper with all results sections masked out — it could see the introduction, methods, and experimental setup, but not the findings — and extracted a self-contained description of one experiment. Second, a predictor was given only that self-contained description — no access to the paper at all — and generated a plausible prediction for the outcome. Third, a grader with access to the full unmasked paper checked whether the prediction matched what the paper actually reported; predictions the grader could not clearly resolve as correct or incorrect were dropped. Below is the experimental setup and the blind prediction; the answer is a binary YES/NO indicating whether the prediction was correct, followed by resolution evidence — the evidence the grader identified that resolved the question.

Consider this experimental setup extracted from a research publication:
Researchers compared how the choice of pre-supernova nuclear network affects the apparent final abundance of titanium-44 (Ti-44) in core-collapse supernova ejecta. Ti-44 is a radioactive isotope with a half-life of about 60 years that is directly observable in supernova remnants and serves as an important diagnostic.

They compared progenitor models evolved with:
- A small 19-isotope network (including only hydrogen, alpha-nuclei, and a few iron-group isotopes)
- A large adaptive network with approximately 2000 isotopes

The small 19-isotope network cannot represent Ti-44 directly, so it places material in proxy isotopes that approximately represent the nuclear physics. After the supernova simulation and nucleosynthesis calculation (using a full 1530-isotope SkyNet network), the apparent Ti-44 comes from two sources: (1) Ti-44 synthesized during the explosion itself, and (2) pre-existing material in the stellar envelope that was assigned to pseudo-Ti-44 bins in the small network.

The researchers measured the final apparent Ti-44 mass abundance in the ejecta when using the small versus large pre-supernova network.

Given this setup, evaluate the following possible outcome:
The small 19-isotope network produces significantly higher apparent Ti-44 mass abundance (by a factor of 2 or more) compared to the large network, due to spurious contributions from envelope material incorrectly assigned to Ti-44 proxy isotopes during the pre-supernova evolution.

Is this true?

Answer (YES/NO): YES